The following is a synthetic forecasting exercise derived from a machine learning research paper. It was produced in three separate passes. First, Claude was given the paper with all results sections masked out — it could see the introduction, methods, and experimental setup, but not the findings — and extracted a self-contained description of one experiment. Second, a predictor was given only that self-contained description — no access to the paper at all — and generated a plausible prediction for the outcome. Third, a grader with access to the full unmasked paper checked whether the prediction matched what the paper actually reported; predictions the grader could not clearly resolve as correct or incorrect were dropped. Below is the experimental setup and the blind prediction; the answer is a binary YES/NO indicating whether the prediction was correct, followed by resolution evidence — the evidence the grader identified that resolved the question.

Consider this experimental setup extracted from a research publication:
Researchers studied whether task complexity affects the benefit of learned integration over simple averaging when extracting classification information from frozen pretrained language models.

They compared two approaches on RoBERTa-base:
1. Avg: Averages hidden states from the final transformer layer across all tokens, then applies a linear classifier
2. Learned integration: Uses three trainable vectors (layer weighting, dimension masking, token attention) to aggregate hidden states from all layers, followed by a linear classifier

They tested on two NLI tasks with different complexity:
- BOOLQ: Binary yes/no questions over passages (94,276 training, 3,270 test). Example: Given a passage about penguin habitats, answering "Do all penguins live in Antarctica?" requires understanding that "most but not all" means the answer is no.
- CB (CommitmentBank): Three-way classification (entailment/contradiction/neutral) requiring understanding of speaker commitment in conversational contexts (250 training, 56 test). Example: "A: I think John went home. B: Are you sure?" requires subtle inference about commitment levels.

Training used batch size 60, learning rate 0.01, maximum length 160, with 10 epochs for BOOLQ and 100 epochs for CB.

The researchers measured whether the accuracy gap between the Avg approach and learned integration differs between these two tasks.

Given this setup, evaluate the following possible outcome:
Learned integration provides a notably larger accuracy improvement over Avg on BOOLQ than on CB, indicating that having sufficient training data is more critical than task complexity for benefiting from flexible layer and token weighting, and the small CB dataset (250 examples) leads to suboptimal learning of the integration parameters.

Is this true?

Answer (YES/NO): NO